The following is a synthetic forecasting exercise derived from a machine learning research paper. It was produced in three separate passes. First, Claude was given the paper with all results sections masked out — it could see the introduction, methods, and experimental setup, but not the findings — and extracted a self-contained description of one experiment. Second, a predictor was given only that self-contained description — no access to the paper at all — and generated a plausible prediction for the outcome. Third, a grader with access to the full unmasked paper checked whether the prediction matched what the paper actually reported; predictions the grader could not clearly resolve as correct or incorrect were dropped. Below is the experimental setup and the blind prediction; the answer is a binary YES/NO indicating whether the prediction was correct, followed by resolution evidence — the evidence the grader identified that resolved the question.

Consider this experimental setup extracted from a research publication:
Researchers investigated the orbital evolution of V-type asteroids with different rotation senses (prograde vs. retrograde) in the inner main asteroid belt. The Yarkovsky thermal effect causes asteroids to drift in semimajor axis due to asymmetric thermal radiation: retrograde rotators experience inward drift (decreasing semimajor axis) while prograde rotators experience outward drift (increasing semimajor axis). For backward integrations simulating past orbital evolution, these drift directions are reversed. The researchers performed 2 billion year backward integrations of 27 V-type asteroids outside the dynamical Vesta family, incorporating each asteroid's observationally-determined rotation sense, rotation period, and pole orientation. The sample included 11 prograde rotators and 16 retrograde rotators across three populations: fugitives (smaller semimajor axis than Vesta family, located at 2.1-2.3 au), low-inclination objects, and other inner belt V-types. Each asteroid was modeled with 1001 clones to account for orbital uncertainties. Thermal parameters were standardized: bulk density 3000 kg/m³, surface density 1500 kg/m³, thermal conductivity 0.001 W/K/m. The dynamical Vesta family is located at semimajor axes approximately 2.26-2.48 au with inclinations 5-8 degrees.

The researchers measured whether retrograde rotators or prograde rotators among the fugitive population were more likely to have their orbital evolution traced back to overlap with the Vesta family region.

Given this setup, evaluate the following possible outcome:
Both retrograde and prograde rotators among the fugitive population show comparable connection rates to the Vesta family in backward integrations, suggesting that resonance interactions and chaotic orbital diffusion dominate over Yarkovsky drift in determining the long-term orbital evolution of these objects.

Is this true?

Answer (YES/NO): NO